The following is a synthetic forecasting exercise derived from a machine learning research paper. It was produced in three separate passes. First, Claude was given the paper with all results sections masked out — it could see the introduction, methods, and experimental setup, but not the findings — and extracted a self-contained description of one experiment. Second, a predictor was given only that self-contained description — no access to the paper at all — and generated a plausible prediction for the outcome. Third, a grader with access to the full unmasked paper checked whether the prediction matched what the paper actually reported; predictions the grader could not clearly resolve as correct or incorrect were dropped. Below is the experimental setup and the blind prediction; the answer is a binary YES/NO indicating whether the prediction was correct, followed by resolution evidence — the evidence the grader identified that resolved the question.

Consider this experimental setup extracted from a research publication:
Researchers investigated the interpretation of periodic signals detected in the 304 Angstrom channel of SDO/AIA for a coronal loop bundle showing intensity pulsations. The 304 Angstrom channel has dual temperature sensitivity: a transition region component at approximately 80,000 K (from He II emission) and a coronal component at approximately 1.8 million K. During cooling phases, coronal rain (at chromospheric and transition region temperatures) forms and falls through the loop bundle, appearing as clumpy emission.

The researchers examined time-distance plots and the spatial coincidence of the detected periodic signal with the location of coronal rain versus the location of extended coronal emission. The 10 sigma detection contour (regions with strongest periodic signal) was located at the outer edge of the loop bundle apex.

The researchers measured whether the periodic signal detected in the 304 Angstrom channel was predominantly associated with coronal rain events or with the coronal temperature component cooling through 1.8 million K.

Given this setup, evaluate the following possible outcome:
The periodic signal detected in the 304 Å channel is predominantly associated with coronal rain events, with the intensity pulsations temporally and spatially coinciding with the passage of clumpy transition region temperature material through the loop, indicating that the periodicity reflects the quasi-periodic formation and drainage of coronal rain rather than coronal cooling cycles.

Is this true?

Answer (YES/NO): NO